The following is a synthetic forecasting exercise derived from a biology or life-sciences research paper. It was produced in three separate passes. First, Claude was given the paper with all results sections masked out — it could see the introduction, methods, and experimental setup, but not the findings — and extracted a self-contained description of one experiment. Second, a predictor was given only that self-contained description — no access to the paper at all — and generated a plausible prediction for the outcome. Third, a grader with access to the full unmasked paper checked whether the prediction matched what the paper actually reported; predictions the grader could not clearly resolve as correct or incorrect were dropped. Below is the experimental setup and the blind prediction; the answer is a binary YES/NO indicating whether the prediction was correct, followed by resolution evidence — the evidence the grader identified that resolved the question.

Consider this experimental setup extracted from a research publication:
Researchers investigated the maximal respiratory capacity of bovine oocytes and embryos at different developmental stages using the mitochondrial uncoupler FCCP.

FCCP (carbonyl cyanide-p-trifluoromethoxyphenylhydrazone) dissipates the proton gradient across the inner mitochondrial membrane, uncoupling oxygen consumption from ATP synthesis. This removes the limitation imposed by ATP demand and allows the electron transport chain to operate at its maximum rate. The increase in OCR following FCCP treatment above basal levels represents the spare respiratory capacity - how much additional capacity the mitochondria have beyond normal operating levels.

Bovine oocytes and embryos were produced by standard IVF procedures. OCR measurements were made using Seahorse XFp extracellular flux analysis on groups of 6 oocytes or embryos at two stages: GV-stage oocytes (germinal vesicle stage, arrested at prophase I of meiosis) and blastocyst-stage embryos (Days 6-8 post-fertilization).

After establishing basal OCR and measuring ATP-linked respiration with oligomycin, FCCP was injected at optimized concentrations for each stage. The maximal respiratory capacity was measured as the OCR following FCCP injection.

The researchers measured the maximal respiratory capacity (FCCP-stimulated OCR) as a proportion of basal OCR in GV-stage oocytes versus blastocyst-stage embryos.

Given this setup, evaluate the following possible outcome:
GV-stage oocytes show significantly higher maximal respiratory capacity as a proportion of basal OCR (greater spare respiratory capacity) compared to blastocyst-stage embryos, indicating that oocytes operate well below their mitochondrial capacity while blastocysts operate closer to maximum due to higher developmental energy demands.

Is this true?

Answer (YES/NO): NO